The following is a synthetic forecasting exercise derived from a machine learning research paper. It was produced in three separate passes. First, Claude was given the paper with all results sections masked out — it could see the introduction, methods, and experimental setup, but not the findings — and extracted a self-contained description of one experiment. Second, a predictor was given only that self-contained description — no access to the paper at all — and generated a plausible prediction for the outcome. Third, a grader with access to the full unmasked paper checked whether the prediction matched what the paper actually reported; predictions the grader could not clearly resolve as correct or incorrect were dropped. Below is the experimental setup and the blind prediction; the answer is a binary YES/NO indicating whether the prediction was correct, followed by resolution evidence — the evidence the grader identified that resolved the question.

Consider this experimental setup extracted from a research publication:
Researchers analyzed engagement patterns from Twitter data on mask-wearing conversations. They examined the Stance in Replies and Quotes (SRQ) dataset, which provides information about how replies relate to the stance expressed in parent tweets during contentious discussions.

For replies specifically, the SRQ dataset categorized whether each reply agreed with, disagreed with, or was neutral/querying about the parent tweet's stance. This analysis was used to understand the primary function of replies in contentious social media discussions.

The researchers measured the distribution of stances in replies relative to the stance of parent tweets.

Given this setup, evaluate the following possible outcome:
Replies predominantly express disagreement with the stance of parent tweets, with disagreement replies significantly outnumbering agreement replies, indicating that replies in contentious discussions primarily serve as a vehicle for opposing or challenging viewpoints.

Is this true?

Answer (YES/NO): YES